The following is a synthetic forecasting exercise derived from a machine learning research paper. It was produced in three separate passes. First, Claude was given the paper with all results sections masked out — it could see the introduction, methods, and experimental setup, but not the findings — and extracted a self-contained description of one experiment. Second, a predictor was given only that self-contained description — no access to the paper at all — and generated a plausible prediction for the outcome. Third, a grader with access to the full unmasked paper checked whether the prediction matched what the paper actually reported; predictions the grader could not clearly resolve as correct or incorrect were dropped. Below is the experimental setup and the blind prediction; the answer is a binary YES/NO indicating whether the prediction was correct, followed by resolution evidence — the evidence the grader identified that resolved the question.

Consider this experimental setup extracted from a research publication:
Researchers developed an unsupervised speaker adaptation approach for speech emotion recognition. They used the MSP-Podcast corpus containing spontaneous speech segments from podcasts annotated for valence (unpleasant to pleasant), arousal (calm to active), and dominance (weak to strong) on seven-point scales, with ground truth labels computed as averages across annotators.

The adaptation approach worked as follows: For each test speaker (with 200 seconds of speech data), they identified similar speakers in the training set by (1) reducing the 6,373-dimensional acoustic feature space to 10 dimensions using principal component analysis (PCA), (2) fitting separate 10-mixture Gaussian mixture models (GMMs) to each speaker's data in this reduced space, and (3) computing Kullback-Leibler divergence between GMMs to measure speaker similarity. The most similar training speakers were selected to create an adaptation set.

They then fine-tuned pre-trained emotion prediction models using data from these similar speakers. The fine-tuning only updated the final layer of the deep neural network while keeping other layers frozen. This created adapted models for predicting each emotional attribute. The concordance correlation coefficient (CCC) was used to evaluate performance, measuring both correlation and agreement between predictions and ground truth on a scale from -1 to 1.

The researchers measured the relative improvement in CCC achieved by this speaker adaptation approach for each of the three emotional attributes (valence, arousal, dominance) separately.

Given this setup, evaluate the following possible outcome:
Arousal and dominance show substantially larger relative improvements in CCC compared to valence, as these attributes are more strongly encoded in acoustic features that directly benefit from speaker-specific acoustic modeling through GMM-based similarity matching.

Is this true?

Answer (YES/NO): NO